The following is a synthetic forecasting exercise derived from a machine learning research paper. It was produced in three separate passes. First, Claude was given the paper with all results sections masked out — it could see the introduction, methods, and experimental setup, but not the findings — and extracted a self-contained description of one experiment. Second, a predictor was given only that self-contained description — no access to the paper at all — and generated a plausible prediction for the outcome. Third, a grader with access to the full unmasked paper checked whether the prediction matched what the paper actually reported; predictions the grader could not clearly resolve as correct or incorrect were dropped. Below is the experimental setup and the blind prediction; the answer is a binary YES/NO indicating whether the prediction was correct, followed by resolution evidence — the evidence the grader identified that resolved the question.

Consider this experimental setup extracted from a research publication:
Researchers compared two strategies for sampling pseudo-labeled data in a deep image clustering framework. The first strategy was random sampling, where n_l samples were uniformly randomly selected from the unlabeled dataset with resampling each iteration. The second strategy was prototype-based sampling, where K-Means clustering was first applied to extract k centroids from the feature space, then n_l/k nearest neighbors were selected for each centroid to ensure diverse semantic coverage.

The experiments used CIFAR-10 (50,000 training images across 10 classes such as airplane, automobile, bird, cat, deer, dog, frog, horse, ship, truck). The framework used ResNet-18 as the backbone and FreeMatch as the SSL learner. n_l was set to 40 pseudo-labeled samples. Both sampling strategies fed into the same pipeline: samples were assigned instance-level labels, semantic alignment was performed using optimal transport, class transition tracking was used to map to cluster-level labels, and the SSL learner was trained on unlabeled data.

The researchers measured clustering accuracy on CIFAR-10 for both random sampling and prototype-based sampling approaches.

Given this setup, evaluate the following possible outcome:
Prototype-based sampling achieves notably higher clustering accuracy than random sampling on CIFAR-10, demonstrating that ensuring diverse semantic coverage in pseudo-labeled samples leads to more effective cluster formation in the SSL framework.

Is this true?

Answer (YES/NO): NO